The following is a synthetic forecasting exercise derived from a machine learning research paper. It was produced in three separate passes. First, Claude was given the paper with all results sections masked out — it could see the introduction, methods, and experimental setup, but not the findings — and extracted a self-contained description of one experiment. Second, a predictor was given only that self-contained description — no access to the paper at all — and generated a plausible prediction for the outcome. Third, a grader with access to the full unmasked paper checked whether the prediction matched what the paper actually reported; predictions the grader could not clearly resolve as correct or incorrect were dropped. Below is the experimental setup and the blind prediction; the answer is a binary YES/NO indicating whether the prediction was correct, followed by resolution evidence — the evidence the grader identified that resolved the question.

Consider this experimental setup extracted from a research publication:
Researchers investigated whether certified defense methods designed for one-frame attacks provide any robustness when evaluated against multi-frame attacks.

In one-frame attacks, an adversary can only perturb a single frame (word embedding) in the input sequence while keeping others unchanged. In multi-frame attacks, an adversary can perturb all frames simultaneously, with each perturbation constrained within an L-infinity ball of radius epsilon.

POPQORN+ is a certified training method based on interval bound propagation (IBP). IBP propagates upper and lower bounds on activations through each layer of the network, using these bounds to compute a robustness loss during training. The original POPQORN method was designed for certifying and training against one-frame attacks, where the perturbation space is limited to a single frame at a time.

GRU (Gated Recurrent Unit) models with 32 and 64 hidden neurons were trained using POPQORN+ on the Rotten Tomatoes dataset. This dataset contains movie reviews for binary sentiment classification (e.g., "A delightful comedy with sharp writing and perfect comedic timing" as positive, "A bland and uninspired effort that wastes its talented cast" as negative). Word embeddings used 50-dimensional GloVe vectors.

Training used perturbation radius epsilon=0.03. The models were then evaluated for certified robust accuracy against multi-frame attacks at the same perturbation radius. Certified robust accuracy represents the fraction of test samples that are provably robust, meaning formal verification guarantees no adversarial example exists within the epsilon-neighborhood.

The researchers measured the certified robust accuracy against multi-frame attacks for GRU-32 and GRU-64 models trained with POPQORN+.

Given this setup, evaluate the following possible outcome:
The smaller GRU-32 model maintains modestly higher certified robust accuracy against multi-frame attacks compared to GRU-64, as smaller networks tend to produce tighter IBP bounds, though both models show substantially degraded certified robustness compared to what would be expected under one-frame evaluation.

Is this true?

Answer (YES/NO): NO